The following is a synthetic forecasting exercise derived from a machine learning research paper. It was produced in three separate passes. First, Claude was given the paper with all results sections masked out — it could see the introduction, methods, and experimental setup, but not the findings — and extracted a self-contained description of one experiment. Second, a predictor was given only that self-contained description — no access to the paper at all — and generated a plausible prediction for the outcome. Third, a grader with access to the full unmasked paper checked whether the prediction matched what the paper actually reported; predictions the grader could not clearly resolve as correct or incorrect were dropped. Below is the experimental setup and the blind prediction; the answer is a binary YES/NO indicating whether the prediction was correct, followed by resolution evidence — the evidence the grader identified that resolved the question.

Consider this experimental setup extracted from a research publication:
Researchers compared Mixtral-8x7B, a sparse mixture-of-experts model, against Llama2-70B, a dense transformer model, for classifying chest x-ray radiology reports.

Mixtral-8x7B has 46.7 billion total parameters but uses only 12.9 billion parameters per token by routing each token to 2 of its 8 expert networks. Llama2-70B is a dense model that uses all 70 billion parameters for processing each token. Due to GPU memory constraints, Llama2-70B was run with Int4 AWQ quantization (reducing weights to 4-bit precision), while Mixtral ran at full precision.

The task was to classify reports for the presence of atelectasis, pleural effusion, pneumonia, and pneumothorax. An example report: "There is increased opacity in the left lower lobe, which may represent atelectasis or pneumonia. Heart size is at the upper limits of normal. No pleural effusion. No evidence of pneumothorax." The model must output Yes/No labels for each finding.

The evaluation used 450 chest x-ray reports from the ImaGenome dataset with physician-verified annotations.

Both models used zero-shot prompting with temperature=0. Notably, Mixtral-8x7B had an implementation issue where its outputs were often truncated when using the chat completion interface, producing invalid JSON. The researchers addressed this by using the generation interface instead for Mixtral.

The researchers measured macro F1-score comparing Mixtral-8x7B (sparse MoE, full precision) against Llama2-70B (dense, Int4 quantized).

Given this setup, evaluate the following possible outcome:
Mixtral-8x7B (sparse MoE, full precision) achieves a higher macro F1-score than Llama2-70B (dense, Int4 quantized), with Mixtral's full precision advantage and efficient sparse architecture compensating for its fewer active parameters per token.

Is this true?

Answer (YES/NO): NO